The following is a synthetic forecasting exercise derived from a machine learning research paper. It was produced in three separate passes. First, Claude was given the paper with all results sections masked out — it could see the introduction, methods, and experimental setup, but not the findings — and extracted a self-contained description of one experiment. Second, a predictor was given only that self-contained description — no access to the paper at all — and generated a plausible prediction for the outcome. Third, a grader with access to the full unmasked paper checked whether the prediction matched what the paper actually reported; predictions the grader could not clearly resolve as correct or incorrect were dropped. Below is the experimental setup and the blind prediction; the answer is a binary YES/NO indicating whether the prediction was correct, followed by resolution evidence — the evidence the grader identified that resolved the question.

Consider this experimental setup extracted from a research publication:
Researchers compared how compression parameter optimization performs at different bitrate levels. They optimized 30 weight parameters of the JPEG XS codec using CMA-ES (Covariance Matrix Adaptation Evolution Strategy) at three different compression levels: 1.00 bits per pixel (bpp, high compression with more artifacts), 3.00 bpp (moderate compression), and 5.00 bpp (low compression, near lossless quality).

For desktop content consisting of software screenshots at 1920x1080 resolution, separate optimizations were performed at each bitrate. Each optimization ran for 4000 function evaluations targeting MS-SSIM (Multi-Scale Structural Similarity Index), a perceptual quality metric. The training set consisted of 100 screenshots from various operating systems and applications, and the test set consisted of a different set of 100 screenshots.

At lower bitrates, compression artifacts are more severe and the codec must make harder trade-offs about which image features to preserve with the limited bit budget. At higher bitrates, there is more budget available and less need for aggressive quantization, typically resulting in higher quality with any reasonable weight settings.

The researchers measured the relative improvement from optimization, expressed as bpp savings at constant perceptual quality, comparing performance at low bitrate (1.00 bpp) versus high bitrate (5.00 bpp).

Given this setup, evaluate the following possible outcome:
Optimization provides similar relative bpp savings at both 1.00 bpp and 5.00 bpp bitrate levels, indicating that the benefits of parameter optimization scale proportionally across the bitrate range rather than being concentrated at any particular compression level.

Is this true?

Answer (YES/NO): NO